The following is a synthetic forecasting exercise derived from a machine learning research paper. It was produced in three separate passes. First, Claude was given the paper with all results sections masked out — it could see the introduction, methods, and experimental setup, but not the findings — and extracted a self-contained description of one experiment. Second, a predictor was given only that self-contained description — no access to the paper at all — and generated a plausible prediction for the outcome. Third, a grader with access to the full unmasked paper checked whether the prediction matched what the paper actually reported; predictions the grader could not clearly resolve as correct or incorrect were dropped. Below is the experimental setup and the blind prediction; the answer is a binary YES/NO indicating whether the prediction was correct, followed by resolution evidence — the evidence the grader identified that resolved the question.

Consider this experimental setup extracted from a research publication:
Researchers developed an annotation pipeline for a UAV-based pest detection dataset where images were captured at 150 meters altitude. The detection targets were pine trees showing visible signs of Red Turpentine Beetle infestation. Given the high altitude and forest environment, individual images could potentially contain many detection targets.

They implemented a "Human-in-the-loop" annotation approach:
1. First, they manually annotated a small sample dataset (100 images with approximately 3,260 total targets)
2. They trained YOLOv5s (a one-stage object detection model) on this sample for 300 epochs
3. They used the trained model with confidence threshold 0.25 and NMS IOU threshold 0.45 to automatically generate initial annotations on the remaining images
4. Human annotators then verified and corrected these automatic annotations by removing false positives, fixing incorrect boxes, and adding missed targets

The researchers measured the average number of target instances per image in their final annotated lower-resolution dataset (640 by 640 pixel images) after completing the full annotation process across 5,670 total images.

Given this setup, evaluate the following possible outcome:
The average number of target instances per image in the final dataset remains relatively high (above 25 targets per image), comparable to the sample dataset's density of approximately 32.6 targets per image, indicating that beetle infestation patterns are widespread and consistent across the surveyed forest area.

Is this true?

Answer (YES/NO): YES